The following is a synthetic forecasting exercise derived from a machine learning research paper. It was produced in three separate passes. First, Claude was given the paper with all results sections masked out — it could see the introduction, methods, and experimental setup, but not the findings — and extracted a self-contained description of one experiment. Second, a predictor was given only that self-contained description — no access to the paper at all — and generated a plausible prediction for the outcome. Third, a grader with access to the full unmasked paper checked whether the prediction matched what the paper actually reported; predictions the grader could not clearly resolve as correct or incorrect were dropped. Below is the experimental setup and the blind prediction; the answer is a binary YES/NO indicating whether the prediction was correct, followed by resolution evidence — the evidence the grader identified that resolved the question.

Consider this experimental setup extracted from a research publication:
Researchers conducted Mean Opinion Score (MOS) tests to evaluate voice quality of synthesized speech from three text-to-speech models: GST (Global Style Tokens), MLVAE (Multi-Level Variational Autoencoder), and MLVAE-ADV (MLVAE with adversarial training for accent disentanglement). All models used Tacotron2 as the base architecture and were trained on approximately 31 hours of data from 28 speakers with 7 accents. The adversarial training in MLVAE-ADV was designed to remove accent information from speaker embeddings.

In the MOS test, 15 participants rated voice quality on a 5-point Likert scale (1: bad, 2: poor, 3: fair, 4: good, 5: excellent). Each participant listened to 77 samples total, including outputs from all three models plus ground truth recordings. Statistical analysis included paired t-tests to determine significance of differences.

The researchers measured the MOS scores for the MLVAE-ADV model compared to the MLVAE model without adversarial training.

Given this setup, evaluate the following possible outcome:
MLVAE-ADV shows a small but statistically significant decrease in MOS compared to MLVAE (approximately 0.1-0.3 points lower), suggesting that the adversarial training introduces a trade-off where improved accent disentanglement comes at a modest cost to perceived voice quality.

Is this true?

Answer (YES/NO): NO